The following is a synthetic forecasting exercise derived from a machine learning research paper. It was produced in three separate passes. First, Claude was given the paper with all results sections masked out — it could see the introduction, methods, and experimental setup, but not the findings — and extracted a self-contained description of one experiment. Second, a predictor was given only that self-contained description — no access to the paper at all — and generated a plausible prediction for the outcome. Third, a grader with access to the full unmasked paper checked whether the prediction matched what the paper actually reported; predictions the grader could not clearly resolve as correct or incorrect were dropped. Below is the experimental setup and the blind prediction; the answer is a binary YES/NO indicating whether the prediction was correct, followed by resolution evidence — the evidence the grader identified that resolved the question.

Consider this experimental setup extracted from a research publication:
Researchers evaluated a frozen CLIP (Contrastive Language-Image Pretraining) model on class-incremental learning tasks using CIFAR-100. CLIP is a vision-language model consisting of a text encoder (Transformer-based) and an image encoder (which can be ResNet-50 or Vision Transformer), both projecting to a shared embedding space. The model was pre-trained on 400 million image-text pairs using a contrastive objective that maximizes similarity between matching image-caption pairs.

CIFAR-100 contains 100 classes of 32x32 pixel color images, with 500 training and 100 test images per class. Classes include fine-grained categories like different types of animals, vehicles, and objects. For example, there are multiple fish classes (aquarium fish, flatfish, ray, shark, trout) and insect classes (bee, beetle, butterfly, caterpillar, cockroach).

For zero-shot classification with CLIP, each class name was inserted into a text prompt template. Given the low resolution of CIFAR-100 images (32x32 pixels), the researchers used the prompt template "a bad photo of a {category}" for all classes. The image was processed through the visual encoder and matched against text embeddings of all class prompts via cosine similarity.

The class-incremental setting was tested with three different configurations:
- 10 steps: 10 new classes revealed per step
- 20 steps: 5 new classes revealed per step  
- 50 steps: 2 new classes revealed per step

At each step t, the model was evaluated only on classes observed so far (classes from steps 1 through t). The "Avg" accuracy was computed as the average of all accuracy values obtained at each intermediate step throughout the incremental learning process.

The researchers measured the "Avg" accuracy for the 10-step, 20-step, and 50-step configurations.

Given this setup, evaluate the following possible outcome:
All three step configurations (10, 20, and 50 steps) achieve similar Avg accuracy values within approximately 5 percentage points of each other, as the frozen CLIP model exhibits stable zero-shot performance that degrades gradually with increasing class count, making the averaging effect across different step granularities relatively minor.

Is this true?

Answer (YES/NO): YES